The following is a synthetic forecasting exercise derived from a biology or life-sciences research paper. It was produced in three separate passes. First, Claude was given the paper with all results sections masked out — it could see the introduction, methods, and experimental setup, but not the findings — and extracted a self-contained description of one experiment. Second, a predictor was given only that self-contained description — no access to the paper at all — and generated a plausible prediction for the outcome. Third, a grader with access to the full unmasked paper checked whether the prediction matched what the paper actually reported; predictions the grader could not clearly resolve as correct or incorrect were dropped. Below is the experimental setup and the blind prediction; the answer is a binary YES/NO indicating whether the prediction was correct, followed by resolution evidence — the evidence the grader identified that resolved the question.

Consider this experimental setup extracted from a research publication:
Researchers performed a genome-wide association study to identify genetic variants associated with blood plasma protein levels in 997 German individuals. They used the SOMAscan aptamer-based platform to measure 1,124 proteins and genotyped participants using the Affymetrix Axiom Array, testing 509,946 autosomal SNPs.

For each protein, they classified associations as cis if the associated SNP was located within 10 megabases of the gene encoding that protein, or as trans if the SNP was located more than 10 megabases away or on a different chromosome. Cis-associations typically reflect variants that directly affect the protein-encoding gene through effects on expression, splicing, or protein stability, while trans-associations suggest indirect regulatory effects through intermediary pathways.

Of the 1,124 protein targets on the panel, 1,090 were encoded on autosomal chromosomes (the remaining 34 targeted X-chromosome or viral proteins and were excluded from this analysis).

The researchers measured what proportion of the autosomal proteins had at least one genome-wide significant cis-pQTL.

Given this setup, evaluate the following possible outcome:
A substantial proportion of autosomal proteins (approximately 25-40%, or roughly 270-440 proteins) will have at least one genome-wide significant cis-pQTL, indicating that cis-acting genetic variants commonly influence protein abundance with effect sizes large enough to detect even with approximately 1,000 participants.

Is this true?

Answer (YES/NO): NO